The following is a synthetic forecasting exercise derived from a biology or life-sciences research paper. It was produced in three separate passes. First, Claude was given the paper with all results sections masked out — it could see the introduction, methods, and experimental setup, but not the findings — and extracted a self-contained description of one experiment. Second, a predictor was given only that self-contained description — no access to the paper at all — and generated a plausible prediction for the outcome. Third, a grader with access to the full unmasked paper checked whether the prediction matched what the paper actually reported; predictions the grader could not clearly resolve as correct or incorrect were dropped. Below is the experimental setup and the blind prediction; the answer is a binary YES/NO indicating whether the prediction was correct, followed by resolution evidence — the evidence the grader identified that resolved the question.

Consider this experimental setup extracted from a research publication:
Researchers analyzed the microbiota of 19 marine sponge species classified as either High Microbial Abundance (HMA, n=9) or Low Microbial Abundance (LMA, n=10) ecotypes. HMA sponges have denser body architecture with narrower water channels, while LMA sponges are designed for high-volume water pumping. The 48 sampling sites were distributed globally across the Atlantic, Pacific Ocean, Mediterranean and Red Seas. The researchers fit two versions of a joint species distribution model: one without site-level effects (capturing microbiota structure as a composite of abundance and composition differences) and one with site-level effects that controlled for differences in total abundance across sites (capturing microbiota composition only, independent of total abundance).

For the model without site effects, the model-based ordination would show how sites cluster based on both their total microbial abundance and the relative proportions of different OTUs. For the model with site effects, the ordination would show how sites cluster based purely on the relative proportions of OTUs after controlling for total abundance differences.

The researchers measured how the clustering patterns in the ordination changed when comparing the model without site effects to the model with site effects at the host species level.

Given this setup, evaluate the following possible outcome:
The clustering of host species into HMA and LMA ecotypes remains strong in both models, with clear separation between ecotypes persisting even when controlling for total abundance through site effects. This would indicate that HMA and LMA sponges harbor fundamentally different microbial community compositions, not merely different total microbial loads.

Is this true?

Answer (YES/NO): YES